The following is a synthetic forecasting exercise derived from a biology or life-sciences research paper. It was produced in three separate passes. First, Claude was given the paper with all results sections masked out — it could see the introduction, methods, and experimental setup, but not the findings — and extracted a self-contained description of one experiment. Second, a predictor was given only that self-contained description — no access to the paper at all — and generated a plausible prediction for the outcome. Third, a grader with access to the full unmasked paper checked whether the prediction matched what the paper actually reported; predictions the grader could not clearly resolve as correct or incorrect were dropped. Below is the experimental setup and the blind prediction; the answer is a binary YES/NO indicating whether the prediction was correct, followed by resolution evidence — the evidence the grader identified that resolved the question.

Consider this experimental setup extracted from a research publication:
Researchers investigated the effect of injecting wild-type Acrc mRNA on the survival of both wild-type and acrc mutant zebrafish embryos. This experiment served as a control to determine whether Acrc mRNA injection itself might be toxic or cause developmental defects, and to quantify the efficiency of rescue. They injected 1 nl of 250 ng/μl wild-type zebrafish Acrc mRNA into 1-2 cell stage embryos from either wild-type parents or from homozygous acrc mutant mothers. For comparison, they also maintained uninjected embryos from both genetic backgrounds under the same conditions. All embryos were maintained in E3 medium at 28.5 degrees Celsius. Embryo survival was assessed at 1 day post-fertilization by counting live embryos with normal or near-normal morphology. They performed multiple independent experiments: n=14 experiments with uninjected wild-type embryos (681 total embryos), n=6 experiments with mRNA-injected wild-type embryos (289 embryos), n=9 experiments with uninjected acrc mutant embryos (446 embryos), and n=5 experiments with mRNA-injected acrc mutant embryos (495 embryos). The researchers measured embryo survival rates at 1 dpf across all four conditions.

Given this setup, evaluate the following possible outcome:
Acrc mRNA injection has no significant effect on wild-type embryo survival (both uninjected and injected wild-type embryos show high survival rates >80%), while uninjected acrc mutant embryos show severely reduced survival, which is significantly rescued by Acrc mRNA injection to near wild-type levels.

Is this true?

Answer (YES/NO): YES